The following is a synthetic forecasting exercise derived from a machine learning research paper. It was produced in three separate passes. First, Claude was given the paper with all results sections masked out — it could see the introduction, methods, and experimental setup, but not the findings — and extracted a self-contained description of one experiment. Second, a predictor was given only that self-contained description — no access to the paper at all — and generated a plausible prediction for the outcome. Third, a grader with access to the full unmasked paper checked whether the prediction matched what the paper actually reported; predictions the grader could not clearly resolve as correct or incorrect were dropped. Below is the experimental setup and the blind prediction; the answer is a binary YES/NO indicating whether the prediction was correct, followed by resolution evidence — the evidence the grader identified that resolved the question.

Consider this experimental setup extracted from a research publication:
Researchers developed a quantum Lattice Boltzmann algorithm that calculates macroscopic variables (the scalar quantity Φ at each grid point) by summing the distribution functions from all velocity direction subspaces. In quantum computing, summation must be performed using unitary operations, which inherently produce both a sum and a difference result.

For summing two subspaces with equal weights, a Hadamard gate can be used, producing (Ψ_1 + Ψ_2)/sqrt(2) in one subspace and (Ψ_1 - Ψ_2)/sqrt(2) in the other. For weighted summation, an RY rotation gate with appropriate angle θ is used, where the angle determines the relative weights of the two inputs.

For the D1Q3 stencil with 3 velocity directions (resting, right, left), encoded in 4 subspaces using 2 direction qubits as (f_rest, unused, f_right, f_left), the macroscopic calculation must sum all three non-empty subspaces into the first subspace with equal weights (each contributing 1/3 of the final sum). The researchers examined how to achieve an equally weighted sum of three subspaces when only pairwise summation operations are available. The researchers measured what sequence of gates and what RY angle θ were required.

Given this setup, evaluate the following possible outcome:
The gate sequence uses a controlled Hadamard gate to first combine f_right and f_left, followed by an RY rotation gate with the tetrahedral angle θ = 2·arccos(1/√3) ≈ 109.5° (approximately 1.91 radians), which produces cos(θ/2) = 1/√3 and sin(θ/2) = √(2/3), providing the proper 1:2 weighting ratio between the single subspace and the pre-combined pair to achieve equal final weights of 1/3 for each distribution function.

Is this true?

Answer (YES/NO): NO